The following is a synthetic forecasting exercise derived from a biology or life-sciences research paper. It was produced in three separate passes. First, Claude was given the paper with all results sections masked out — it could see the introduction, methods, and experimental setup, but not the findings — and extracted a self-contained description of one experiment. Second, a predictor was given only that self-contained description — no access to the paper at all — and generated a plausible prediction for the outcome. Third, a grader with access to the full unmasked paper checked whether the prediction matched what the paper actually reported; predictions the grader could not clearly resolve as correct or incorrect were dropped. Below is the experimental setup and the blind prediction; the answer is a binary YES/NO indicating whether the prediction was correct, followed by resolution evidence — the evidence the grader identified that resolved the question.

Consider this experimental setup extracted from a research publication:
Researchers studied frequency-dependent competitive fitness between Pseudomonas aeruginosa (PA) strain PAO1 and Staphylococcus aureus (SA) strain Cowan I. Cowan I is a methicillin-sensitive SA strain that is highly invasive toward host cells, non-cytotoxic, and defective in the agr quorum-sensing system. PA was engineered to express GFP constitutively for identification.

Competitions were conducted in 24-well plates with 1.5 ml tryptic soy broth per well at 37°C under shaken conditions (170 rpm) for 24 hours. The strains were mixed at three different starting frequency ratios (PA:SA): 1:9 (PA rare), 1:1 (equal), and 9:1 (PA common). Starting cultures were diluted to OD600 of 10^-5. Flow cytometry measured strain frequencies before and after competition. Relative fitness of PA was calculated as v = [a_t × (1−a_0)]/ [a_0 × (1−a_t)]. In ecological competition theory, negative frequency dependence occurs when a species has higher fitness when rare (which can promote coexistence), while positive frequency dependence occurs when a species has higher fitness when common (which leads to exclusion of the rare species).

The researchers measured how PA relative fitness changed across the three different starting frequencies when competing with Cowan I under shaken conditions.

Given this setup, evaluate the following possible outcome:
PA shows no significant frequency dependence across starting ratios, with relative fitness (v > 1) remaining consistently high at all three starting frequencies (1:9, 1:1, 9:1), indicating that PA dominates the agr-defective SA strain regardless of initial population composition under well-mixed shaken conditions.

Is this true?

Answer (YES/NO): NO